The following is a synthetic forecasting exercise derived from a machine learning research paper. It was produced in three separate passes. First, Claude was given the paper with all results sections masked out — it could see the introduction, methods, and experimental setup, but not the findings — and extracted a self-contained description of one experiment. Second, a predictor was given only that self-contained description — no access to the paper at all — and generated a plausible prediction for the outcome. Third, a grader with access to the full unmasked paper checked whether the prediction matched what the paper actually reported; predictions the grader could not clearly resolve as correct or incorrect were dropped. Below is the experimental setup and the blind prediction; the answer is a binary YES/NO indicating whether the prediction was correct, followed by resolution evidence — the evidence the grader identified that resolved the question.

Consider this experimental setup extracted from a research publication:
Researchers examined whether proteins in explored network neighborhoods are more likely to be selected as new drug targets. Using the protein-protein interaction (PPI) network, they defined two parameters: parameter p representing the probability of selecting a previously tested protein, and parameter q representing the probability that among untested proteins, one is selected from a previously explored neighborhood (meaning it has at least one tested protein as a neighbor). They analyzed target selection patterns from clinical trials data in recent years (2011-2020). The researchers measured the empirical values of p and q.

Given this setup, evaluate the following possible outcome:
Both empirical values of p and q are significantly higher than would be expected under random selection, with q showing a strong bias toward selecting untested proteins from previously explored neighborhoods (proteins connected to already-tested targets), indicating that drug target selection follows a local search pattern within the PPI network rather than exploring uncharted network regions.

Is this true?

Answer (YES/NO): YES